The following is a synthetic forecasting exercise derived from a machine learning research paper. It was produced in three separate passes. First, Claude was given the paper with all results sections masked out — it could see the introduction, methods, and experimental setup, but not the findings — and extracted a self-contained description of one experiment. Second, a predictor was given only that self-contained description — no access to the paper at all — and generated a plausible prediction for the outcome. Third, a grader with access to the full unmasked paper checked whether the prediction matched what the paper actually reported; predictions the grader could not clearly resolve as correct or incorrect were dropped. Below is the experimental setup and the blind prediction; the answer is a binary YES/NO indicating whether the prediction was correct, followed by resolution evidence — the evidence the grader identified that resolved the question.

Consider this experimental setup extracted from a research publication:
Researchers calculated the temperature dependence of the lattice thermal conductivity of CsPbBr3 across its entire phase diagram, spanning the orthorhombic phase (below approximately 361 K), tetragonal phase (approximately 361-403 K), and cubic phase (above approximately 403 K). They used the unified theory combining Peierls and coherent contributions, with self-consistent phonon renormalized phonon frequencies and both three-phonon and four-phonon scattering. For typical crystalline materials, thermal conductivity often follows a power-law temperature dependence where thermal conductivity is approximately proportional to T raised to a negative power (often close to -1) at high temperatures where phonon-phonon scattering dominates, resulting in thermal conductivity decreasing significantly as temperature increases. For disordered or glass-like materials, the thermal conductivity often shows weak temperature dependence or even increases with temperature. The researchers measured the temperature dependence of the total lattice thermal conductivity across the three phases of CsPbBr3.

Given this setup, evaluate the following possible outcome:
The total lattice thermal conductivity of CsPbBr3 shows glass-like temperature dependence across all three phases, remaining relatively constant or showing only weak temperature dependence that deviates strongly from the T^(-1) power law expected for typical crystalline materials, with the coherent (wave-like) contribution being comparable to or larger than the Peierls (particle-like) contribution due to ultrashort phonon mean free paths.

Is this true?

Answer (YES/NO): NO